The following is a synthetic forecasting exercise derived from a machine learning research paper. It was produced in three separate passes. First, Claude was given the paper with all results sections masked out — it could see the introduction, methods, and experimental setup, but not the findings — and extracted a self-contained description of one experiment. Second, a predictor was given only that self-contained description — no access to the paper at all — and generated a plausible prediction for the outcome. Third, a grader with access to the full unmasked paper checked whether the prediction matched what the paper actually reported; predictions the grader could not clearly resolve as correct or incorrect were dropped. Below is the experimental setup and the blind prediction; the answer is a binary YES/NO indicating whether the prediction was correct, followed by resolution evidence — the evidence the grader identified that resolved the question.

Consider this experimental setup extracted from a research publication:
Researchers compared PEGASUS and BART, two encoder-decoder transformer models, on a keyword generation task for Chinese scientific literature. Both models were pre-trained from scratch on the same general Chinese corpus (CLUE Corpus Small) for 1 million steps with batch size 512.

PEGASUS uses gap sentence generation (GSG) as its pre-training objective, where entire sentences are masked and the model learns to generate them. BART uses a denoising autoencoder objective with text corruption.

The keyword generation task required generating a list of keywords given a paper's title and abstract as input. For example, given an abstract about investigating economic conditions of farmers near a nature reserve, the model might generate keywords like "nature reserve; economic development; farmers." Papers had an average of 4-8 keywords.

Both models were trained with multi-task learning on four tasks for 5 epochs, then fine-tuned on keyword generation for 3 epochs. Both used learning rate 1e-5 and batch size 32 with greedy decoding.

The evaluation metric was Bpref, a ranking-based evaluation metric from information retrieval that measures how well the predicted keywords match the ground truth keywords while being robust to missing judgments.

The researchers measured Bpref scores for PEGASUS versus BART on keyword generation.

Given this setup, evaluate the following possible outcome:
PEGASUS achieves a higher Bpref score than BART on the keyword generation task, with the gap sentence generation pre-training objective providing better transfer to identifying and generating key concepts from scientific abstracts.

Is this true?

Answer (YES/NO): YES